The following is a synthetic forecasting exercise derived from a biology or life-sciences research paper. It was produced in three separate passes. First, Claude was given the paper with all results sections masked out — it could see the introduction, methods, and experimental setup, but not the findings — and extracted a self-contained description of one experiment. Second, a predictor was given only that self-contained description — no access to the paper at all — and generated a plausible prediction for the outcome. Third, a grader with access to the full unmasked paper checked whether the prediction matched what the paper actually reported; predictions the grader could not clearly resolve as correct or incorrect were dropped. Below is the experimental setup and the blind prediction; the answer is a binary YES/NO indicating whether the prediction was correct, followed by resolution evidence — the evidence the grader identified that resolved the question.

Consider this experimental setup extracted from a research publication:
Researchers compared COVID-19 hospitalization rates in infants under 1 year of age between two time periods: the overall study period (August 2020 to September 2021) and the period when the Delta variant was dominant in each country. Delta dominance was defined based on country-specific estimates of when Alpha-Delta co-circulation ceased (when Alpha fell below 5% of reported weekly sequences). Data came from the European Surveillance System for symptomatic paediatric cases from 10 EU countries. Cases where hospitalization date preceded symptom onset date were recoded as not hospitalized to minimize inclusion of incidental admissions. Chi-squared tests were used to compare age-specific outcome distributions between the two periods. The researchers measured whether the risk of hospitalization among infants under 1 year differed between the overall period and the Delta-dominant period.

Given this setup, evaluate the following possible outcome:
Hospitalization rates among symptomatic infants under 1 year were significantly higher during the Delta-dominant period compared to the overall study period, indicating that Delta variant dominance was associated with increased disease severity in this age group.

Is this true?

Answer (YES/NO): YES